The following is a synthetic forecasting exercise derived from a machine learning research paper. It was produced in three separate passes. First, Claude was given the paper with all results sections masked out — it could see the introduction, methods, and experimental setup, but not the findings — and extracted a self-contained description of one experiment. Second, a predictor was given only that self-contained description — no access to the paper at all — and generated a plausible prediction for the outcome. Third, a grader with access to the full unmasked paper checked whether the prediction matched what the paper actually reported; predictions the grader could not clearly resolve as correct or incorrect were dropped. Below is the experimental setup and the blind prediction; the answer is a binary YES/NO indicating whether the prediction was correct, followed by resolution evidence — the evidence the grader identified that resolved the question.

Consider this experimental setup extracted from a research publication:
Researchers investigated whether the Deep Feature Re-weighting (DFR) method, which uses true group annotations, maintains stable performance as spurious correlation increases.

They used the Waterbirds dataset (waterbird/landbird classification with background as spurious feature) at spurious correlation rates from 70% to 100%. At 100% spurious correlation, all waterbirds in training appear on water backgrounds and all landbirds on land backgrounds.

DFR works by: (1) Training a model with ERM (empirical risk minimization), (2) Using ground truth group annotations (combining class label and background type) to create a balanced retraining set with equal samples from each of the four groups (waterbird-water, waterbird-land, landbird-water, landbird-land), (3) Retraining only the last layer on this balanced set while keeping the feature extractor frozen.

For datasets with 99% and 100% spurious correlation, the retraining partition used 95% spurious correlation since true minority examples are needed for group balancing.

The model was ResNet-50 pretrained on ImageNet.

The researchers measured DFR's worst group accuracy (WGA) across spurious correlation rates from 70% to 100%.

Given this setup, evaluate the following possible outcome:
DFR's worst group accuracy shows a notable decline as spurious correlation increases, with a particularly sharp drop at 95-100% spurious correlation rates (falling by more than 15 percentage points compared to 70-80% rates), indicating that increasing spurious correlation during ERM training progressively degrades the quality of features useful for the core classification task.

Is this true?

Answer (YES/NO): NO